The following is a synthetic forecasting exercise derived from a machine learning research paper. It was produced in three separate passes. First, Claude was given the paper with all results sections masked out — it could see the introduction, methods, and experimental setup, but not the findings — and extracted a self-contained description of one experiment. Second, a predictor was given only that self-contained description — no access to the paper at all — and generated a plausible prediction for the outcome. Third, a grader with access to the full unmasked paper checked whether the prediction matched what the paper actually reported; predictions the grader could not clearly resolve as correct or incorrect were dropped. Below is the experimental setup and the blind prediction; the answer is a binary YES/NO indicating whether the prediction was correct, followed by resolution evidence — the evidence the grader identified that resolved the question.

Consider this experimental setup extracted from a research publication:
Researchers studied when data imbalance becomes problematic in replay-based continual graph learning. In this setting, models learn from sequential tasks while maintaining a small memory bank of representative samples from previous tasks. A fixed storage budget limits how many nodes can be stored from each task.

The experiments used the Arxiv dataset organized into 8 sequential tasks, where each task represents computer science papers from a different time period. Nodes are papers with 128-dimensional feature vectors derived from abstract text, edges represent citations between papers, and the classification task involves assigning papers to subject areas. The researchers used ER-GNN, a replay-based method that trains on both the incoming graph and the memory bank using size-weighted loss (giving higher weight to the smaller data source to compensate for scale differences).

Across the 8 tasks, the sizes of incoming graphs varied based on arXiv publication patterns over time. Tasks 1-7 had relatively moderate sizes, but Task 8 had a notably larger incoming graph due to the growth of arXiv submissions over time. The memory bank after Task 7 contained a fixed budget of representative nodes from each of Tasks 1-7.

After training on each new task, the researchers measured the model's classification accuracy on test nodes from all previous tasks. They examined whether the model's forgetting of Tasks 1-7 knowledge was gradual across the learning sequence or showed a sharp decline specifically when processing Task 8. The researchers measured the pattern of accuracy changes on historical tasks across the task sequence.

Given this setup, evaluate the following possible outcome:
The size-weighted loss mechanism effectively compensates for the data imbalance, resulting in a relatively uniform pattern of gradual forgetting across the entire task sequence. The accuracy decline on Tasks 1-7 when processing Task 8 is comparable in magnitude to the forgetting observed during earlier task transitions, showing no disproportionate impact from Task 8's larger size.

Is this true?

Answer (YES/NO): NO